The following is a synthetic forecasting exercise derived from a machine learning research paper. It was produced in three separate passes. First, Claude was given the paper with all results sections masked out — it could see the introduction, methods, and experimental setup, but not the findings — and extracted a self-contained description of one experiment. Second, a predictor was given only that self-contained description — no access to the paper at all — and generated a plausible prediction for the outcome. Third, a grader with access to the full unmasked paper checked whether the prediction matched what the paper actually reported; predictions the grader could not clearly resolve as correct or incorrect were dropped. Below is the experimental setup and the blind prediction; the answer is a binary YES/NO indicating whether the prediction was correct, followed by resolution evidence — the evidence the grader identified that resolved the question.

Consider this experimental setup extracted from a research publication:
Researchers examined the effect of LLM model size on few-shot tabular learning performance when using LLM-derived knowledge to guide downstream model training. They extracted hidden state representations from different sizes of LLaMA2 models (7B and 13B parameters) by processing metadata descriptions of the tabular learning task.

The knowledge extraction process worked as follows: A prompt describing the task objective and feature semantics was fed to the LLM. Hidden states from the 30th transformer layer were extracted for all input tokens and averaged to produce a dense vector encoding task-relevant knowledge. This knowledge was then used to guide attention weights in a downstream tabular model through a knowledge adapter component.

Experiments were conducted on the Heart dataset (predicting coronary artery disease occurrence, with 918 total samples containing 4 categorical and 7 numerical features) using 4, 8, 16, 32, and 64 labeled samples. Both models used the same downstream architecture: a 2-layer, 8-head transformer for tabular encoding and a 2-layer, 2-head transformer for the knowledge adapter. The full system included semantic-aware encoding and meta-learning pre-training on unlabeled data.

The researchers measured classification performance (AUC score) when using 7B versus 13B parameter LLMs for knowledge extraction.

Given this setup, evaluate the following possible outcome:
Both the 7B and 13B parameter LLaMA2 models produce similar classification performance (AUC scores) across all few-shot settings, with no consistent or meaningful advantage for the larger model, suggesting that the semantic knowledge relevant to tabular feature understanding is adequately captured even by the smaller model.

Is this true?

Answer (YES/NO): YES